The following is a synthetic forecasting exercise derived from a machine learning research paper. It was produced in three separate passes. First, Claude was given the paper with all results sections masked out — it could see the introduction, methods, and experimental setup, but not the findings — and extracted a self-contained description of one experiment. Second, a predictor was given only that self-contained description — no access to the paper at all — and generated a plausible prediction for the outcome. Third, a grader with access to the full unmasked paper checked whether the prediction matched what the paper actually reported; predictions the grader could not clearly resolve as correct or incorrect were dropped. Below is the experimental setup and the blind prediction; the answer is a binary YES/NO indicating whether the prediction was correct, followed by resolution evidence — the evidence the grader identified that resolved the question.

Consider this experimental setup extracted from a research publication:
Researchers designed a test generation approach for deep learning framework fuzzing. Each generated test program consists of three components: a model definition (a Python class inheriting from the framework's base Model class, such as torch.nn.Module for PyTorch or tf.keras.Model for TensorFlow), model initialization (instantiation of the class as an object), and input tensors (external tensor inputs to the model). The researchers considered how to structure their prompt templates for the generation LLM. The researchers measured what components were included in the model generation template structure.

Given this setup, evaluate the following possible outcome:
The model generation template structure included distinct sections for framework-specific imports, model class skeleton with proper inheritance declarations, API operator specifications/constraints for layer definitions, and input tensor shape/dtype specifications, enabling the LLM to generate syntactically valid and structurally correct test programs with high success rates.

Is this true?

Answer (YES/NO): NO